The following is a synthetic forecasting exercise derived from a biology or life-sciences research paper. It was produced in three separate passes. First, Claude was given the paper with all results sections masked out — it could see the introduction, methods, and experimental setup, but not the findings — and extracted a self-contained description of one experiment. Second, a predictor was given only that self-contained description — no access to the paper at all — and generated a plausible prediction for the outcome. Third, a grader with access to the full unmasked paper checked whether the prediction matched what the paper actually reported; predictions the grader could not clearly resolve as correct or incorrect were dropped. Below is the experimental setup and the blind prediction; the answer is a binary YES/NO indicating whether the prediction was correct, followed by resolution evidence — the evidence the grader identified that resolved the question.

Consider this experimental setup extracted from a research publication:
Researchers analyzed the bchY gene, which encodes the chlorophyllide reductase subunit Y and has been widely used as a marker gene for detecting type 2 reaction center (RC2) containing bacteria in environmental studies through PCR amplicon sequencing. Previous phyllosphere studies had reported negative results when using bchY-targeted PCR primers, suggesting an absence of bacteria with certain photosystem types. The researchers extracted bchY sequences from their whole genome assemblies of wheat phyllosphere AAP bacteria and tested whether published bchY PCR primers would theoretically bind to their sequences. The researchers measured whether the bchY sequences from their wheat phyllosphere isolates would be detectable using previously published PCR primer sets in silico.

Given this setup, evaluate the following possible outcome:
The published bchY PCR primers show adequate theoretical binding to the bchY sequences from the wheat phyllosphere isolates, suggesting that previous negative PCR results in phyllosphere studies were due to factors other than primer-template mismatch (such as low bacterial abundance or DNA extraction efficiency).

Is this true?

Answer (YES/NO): YES